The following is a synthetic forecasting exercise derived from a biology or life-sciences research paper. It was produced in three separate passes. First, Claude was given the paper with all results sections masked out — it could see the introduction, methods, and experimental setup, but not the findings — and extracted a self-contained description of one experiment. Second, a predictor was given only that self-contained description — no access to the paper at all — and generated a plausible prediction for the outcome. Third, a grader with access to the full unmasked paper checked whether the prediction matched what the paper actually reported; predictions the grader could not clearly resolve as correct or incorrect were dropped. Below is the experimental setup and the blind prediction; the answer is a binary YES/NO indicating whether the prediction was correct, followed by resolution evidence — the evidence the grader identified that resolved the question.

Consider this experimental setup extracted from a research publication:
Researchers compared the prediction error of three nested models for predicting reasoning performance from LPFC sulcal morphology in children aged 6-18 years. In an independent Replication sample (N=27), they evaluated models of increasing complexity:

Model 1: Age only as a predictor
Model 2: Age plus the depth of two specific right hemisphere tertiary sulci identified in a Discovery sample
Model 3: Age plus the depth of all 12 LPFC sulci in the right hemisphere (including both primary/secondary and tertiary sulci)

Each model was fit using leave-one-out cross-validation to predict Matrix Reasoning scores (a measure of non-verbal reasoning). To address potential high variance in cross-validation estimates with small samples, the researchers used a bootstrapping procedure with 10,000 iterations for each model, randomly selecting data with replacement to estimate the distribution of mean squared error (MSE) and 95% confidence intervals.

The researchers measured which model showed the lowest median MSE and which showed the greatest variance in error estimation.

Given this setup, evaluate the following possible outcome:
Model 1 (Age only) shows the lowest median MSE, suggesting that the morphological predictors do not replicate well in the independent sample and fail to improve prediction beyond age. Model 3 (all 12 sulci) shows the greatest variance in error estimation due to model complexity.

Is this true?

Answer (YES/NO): NO